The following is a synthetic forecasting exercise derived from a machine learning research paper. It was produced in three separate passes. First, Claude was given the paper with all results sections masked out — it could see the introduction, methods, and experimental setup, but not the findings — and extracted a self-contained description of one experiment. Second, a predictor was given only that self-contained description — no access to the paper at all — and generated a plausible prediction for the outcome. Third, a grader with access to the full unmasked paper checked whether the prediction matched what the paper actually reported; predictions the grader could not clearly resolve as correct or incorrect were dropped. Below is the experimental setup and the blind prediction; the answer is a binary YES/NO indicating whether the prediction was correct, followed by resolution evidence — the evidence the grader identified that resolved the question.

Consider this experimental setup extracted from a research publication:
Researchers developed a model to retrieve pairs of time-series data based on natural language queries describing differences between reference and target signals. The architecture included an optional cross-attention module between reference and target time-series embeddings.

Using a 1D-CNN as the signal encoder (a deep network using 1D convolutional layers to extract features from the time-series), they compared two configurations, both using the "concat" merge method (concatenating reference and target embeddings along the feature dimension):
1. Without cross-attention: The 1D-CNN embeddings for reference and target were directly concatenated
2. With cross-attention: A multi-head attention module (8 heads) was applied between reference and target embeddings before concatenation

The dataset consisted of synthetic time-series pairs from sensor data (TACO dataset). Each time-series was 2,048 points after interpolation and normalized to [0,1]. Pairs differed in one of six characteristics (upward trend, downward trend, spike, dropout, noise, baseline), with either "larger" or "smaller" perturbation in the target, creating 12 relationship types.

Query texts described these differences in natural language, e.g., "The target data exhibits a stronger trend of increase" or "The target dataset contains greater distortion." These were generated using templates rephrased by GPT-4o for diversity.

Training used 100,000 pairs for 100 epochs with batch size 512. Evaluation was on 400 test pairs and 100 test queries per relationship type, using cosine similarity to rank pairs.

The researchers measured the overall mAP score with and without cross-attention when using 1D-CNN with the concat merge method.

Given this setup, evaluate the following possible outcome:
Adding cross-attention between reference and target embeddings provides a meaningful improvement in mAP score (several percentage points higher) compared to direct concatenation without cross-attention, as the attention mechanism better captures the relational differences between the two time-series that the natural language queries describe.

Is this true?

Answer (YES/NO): YES